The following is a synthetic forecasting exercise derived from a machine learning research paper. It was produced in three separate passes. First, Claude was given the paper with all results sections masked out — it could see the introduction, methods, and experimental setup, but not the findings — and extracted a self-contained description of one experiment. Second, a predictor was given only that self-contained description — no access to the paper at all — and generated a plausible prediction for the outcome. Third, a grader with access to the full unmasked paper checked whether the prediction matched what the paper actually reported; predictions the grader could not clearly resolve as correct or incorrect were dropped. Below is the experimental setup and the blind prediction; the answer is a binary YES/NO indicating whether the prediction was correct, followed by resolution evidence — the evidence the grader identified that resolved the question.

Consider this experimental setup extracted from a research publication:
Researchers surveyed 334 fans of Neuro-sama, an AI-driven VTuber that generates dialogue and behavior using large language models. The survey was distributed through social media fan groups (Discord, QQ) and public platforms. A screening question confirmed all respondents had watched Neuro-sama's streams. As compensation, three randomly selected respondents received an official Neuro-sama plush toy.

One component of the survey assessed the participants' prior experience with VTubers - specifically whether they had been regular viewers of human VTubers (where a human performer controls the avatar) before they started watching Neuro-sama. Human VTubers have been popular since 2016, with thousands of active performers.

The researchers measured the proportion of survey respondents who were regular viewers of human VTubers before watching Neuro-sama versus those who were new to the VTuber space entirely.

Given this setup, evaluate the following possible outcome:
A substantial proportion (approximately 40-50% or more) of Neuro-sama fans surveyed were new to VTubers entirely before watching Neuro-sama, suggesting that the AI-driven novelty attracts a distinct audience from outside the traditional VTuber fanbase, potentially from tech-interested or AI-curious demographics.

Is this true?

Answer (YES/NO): YES